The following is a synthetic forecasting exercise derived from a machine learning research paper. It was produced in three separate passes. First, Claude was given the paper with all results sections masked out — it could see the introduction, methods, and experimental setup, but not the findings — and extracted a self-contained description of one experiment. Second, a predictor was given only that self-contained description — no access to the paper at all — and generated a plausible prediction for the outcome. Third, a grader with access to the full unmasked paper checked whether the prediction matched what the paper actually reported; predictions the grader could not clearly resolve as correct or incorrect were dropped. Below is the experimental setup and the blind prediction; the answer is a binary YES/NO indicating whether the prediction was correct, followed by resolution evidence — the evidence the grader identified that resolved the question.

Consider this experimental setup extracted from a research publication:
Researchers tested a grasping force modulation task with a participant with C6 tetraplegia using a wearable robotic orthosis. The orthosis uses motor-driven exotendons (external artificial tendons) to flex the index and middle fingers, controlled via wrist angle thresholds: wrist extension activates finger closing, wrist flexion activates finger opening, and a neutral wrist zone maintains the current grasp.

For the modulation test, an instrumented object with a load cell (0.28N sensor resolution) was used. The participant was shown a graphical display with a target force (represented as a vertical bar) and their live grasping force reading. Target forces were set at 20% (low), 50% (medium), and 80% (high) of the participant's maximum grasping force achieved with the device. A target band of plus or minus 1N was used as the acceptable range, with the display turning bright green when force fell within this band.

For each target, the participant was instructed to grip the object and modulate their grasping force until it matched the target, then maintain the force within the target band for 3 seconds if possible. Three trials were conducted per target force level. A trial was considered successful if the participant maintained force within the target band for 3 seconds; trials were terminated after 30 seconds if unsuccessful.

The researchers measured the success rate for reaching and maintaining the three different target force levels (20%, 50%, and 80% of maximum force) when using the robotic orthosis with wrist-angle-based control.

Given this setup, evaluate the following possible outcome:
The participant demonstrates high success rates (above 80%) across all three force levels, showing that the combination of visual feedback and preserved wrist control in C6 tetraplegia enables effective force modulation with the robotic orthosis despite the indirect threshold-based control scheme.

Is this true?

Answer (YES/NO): NO